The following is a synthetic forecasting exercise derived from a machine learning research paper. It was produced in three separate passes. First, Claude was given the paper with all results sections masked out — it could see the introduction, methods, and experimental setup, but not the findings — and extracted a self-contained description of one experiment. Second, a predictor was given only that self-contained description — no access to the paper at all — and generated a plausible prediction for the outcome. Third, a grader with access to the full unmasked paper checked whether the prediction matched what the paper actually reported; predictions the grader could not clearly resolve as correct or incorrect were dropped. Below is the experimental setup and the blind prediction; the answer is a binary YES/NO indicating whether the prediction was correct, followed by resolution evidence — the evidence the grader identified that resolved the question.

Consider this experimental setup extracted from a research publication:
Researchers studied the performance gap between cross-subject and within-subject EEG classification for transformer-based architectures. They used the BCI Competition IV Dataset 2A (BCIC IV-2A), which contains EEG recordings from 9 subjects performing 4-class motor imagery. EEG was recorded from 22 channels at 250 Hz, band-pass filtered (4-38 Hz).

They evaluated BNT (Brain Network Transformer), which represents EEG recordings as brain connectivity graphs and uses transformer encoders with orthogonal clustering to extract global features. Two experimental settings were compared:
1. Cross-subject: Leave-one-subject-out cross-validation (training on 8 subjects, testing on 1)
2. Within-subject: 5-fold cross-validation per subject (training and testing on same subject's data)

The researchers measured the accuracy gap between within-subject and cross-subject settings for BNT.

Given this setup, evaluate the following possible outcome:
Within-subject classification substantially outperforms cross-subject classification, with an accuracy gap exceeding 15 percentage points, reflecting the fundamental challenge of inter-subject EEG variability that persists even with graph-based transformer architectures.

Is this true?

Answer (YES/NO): YES